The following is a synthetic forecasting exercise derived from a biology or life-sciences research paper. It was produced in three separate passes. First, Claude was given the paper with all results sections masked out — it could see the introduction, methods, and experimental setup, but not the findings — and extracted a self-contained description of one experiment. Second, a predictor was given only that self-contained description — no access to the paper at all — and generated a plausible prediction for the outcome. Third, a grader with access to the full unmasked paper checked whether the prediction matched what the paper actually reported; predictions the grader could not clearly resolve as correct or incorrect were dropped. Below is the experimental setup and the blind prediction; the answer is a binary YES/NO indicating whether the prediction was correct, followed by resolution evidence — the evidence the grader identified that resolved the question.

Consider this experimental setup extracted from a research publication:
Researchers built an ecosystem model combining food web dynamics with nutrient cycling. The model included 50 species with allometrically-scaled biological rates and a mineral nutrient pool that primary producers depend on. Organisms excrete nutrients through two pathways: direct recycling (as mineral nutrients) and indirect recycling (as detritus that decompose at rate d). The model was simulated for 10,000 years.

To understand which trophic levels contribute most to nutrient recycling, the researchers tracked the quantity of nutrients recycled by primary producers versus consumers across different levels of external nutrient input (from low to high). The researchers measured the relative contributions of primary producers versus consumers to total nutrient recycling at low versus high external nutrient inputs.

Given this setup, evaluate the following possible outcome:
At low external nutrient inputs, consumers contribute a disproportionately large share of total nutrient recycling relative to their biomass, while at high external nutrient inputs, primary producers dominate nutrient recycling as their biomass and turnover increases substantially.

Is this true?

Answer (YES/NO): YES